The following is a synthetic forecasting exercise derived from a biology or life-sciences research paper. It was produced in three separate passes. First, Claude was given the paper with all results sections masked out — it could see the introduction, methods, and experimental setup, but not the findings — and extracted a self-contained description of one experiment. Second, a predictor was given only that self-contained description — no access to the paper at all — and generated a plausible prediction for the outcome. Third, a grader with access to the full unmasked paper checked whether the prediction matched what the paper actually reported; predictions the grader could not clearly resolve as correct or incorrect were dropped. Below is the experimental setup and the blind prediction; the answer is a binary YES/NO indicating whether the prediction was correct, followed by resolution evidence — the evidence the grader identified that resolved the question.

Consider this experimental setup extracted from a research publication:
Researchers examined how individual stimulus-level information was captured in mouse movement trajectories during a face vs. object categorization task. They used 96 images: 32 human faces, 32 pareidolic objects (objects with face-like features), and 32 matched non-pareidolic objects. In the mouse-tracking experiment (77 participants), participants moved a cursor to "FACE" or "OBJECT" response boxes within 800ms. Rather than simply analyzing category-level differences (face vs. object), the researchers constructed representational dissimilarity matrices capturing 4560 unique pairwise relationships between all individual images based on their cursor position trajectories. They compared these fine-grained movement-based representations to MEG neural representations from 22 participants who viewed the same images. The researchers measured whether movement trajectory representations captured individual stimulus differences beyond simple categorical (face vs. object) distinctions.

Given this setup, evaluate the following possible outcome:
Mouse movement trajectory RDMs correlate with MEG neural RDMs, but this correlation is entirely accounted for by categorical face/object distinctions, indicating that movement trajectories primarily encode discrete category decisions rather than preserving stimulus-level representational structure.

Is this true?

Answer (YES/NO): NO